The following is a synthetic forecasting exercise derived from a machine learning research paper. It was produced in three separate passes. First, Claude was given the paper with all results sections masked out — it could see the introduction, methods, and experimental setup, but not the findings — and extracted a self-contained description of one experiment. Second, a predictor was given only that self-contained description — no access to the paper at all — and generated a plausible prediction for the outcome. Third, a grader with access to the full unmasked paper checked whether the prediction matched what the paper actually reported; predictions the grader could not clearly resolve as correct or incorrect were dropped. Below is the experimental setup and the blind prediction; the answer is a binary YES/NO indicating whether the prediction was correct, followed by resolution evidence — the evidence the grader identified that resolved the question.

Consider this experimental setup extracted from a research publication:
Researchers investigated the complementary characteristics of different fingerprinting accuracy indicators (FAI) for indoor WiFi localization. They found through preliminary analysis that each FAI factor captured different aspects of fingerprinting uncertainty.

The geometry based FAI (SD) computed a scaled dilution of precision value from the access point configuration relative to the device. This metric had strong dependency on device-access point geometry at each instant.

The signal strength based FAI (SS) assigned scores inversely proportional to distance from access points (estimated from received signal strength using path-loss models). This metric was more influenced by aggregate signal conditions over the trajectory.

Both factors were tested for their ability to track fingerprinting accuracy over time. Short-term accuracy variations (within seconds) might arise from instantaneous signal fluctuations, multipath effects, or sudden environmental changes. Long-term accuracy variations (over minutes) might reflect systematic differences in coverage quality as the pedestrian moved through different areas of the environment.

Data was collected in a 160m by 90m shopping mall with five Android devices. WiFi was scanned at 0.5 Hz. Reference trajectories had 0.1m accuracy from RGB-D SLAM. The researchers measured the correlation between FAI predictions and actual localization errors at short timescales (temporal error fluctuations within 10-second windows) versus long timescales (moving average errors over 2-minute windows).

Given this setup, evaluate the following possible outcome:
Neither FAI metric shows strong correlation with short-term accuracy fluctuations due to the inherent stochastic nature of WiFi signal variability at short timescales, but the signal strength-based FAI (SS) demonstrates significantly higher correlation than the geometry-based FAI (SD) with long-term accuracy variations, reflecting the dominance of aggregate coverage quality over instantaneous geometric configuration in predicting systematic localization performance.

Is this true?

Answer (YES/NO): NO